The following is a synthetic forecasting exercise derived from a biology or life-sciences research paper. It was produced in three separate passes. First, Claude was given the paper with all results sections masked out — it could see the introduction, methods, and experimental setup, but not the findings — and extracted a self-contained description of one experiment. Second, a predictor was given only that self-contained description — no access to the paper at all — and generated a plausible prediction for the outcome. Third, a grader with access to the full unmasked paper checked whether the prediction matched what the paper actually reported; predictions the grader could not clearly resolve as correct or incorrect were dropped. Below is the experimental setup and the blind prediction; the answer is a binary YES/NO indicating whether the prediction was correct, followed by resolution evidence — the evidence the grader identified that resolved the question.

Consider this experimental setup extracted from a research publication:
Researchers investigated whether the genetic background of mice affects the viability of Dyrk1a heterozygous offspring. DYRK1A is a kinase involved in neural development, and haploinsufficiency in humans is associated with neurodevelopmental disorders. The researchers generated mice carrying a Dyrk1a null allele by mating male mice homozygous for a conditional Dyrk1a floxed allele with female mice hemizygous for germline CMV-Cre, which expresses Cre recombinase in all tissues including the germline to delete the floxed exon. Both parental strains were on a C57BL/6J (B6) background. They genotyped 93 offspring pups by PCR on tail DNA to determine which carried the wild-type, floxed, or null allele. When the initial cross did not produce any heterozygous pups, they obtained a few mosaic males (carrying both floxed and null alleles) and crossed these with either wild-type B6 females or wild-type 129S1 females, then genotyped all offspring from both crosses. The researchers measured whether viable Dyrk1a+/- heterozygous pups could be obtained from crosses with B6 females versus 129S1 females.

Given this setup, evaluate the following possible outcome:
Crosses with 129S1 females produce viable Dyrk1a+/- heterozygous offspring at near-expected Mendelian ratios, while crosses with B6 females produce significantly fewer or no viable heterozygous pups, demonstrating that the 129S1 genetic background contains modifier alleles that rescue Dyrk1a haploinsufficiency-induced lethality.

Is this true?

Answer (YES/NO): YES